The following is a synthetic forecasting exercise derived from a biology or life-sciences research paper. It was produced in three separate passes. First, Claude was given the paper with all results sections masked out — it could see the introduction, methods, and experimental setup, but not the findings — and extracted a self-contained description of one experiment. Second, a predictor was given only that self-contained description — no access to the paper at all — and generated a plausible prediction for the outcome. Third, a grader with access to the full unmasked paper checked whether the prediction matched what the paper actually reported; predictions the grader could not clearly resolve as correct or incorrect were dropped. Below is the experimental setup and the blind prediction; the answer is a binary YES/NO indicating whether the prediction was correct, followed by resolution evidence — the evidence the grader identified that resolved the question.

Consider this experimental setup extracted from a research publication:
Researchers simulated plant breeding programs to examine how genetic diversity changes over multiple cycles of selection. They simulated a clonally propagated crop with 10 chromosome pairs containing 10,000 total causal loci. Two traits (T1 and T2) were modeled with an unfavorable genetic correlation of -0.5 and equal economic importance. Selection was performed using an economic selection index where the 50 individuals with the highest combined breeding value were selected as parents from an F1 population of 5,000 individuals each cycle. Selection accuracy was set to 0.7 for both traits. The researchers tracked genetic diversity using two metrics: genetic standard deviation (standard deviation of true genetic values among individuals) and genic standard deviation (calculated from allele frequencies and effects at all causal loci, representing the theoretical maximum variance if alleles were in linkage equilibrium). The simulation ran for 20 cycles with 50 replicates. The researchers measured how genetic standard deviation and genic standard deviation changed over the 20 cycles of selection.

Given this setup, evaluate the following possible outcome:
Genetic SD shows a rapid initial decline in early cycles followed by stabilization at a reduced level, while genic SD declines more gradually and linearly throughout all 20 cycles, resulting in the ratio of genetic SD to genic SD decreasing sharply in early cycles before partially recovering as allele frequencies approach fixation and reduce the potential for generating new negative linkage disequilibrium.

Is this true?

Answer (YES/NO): NO